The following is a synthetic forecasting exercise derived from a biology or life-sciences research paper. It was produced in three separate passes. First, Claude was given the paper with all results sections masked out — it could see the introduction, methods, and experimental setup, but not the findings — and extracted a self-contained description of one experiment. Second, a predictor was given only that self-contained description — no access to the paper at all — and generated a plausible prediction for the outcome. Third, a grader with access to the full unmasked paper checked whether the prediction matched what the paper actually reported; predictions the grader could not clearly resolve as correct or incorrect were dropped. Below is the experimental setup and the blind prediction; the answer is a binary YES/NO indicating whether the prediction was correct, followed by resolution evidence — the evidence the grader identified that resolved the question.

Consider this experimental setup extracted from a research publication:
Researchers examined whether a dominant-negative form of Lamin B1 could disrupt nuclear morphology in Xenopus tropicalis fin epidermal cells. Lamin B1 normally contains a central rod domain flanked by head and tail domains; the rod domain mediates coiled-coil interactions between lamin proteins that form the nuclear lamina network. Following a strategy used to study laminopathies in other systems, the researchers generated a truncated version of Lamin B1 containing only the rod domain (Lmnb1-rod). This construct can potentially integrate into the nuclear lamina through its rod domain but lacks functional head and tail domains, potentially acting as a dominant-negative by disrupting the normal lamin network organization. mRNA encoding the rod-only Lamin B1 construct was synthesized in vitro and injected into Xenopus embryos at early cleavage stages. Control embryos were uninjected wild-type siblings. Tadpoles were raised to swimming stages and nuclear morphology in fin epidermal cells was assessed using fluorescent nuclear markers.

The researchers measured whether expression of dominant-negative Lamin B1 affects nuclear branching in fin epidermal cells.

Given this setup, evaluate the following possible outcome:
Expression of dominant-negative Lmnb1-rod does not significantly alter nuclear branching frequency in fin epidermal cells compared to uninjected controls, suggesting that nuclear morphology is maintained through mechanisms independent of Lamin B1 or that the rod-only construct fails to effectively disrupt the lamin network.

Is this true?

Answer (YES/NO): NO